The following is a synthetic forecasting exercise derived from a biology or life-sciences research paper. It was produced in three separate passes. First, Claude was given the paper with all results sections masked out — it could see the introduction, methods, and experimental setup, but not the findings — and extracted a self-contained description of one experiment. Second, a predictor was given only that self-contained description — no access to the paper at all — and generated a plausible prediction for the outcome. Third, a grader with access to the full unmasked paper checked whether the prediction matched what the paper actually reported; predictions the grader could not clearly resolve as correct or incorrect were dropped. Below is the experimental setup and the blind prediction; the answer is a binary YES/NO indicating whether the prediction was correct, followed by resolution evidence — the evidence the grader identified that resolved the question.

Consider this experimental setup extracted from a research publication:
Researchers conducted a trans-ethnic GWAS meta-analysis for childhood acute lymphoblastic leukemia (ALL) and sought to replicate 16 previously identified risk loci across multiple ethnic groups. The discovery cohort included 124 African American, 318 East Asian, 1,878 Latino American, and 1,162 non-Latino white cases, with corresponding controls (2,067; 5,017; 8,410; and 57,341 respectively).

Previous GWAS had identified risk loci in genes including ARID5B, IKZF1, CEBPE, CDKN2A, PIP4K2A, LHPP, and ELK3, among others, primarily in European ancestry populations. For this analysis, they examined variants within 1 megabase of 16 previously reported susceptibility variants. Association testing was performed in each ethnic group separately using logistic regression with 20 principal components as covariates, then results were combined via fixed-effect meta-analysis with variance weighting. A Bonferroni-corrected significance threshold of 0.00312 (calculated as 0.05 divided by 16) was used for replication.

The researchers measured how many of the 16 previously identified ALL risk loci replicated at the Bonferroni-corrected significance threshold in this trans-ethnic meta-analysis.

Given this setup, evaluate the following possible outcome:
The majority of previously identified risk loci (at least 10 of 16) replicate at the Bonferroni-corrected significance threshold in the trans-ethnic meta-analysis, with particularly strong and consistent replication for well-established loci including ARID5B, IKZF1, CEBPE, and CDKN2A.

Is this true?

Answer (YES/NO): YES